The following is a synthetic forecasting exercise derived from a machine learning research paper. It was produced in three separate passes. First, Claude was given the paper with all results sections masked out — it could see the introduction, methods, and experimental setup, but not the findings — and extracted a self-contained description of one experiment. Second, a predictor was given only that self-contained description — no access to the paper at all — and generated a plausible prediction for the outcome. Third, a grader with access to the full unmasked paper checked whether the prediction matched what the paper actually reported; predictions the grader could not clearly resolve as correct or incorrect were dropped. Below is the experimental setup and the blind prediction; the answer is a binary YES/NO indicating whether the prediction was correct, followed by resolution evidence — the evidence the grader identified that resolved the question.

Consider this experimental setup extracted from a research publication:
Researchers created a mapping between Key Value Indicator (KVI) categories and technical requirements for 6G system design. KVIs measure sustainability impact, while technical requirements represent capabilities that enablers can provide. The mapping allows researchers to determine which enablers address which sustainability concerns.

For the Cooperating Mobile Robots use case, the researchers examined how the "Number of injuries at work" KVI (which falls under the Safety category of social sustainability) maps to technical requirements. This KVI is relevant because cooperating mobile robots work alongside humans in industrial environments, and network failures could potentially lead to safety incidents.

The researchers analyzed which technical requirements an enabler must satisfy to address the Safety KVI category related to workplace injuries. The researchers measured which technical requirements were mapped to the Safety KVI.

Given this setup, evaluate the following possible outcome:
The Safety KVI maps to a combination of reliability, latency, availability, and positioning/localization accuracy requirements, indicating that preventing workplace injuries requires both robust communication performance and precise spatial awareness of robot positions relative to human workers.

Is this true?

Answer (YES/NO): NO